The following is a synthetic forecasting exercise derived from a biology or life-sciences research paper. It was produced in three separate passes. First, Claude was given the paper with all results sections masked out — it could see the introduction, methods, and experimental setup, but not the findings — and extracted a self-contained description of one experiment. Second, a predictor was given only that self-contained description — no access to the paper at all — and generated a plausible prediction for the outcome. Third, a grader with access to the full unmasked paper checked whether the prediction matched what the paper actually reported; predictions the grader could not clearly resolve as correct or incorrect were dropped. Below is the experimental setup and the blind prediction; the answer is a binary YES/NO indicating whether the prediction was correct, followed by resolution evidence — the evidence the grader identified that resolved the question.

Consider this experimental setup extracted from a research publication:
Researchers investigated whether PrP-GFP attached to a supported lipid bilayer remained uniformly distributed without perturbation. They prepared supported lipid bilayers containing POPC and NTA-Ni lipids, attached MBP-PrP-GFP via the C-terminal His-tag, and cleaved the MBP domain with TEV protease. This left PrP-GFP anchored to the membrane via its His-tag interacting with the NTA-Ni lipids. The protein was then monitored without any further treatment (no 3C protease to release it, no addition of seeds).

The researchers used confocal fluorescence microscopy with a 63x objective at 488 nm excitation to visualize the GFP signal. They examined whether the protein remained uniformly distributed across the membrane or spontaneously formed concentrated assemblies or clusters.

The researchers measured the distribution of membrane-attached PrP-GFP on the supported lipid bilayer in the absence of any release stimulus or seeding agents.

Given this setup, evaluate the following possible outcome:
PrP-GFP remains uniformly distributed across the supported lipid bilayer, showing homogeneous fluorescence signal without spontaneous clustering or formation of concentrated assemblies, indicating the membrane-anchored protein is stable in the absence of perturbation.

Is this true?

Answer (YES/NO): YES